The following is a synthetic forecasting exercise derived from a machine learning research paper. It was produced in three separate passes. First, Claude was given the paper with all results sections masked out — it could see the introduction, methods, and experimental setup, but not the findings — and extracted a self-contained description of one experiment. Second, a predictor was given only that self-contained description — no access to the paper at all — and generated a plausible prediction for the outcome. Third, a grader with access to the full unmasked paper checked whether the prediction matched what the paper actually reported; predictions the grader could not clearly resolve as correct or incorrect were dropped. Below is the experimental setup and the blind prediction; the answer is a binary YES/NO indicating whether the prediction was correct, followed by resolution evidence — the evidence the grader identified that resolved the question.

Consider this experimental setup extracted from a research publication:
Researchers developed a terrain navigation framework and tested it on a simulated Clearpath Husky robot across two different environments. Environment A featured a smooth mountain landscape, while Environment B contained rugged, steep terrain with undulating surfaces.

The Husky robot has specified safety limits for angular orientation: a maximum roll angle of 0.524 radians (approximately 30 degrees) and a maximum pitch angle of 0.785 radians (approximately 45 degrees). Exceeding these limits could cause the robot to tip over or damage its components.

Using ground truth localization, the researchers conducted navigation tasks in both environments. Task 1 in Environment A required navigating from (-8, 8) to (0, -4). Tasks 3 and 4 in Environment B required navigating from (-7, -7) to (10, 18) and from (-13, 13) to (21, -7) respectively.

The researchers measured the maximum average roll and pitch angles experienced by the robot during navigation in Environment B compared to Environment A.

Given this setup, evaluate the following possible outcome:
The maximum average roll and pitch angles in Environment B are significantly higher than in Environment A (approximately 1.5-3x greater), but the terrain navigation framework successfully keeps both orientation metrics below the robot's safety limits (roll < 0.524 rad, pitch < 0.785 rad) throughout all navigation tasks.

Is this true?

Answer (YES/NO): NO